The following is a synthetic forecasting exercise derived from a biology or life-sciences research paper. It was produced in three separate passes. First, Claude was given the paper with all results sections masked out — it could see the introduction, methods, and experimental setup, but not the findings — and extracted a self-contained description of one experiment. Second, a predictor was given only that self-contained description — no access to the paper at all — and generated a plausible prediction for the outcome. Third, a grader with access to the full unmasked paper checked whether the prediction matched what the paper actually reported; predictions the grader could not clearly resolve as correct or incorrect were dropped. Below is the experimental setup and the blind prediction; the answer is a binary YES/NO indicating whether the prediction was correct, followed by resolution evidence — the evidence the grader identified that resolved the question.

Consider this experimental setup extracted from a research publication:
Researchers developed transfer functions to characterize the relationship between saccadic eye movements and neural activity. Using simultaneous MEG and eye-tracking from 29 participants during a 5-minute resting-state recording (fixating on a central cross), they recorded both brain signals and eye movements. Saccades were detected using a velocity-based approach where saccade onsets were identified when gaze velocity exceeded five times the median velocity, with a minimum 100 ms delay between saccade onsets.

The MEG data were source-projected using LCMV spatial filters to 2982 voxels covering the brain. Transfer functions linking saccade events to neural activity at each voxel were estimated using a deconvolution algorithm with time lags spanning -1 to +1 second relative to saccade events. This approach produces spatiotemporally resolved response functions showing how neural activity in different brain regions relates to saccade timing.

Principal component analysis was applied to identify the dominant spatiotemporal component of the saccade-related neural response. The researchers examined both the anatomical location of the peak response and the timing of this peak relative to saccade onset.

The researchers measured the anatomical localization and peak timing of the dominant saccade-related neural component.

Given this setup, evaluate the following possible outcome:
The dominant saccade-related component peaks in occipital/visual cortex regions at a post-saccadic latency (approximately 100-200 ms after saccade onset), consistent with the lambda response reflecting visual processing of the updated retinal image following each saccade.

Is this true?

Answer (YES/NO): YES